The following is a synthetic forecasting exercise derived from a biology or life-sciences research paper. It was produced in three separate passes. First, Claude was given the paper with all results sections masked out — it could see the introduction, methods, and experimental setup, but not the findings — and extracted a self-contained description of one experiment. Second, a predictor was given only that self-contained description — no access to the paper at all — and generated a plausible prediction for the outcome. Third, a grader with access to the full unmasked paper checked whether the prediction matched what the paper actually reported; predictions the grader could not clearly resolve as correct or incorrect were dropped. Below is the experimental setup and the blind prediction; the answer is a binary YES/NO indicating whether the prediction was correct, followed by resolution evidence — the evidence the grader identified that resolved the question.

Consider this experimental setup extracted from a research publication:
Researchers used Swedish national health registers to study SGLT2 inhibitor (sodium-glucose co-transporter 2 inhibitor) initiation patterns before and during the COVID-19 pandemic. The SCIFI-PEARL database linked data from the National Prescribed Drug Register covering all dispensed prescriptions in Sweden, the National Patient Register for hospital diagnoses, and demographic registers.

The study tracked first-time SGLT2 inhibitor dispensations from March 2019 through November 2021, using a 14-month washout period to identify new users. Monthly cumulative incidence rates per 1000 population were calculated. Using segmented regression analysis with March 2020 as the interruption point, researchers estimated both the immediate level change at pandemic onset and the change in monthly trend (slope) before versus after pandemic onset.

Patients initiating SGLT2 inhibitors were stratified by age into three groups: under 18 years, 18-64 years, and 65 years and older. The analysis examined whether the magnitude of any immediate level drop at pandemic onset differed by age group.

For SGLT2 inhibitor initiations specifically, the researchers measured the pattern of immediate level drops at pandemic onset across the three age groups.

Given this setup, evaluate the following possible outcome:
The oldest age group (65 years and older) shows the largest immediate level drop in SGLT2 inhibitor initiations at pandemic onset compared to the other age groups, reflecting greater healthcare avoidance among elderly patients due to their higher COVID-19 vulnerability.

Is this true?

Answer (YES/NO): YES